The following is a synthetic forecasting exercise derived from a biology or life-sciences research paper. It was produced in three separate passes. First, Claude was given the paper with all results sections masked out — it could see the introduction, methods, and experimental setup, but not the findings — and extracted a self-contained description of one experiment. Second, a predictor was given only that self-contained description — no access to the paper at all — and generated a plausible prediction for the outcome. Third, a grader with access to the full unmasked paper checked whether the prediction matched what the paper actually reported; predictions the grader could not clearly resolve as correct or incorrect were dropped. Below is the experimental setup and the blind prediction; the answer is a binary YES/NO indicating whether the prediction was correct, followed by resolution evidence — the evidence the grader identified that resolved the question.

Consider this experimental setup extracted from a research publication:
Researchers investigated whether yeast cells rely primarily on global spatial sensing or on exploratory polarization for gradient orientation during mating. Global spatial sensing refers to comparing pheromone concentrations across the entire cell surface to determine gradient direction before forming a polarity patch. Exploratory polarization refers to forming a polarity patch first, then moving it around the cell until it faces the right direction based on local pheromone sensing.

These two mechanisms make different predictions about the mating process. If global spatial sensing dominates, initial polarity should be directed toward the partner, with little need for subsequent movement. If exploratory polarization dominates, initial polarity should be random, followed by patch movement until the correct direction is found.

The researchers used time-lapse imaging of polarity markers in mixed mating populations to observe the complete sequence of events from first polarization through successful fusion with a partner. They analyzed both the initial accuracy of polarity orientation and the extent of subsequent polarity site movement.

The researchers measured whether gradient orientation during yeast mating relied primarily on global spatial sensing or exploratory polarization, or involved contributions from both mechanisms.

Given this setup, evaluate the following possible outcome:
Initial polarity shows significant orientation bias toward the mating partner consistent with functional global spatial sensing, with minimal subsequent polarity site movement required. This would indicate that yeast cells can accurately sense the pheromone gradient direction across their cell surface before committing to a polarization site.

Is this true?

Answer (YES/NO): NO